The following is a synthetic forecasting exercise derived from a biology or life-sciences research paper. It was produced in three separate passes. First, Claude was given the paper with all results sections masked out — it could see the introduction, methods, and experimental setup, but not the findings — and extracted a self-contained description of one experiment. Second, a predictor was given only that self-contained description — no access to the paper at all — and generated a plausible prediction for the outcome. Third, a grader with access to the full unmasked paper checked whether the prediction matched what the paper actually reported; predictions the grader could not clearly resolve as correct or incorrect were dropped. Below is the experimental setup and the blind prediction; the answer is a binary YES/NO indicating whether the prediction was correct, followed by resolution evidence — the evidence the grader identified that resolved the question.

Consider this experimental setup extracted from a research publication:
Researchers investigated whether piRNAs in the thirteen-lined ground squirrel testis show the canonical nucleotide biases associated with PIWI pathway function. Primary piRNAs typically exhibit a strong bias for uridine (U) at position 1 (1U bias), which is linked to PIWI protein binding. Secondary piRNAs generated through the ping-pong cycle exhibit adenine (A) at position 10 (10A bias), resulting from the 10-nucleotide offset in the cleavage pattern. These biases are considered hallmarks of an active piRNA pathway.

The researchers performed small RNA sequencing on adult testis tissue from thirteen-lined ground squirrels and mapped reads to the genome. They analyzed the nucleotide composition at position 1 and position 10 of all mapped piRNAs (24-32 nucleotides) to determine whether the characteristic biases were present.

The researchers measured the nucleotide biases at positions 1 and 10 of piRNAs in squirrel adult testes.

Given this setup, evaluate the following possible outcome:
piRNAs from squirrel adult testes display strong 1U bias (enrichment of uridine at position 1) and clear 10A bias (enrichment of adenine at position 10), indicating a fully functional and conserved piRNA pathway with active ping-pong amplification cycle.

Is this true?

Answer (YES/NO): NO